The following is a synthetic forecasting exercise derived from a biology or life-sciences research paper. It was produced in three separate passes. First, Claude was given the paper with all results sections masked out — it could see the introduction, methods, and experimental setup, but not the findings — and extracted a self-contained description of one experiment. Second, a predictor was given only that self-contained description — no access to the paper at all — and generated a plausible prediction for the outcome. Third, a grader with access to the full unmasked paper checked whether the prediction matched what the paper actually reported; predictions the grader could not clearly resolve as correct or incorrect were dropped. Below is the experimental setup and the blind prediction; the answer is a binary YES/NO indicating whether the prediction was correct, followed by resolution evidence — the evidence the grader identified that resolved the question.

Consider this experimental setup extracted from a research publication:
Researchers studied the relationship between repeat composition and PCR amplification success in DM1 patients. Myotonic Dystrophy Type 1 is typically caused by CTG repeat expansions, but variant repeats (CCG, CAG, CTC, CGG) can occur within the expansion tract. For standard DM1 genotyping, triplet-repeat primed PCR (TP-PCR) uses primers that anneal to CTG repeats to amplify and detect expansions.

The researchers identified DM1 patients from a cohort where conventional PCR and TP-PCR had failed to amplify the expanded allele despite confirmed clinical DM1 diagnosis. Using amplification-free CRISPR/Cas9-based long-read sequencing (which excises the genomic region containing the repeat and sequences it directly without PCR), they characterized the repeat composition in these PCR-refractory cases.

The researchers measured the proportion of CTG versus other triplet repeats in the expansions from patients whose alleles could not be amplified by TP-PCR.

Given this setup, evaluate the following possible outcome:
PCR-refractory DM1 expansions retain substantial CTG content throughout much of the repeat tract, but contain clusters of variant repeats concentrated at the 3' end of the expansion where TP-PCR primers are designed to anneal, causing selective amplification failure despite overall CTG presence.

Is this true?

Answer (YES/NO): NO